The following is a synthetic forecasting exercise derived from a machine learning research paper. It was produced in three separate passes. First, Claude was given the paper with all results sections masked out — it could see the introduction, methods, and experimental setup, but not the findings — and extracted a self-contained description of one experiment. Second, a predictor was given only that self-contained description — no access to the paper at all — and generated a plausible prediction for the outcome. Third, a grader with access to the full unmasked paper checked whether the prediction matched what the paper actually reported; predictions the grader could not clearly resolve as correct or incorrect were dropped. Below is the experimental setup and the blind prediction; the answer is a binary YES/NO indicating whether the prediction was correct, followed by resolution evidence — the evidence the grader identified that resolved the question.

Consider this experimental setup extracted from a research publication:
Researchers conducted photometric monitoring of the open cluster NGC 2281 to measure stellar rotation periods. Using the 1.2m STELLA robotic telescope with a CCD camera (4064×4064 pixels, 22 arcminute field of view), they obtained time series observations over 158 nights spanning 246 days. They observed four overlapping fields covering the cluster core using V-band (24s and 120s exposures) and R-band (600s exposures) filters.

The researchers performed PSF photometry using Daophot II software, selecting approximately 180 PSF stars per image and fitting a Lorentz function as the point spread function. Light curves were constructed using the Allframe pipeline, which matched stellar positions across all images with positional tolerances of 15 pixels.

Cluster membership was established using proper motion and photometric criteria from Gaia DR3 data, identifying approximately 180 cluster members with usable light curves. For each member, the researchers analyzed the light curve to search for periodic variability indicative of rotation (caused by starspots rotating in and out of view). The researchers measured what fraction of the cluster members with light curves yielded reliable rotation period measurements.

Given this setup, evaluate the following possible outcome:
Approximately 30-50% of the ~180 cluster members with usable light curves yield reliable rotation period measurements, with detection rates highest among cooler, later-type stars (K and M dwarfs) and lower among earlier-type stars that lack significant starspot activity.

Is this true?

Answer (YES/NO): NO